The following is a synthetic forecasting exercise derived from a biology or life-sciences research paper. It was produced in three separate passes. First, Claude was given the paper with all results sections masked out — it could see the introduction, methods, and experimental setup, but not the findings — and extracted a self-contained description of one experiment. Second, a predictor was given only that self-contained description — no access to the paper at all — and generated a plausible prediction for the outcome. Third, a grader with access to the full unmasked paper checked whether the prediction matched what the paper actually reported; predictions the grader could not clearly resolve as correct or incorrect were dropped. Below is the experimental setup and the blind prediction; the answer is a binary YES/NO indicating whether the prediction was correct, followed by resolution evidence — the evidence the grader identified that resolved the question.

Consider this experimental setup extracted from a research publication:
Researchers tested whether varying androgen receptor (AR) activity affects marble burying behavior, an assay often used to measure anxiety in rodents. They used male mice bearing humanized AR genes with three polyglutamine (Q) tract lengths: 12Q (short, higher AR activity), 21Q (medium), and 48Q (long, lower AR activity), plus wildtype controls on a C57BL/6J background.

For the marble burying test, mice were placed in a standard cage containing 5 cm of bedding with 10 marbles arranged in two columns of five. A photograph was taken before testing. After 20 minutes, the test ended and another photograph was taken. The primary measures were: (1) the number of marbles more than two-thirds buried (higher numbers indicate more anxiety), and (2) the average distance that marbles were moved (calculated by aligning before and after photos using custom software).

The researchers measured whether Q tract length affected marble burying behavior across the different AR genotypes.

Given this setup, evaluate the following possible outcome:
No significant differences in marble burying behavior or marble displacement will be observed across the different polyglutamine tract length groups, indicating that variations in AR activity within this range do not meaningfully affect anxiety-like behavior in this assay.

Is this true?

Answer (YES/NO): YES